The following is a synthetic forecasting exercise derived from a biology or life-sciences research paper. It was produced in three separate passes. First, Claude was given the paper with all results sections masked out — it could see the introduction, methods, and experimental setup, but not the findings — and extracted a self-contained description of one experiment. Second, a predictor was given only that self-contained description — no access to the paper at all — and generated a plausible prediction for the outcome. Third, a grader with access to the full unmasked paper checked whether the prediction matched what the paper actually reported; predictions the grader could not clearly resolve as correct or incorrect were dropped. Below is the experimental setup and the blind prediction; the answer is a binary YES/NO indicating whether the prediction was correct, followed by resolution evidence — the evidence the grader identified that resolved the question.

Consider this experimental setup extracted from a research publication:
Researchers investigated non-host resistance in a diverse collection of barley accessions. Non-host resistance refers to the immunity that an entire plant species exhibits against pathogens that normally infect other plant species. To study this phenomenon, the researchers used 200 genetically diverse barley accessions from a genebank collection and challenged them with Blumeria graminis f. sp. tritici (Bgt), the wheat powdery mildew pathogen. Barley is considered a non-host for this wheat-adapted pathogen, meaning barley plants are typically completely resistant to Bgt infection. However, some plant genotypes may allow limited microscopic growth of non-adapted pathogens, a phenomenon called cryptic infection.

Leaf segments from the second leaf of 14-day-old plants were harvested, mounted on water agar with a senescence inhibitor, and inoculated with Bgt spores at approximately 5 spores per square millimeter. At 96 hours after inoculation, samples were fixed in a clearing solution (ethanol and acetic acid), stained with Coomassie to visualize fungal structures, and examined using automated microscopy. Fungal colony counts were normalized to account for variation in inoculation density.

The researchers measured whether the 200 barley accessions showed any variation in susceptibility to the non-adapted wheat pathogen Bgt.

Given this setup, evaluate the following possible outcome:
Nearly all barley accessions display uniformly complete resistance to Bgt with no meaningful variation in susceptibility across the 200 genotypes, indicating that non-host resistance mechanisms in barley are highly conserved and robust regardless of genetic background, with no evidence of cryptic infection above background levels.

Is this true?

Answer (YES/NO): NO